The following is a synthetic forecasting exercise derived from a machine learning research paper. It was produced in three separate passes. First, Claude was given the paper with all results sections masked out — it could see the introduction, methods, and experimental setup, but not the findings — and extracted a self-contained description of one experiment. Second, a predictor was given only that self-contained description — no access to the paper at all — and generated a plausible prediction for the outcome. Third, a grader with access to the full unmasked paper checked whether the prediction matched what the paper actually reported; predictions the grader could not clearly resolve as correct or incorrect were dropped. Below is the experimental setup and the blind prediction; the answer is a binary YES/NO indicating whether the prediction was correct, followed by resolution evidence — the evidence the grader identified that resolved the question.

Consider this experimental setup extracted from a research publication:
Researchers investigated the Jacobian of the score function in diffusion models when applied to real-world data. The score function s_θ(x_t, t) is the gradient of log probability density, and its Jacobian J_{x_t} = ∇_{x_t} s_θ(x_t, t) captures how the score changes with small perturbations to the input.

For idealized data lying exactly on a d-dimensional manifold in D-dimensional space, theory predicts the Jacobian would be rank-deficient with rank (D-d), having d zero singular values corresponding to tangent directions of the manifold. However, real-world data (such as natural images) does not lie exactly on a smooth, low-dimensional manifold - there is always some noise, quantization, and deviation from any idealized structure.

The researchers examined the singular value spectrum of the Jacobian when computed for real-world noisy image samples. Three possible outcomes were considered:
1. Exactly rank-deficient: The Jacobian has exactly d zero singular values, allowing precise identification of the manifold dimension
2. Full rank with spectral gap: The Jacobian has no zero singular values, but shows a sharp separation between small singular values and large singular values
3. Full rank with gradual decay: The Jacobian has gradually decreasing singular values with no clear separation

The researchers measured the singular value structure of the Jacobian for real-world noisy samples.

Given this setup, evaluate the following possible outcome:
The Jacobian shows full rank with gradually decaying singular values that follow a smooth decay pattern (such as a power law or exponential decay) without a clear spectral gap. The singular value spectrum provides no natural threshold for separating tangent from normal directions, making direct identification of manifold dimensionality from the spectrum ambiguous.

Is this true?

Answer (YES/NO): NO